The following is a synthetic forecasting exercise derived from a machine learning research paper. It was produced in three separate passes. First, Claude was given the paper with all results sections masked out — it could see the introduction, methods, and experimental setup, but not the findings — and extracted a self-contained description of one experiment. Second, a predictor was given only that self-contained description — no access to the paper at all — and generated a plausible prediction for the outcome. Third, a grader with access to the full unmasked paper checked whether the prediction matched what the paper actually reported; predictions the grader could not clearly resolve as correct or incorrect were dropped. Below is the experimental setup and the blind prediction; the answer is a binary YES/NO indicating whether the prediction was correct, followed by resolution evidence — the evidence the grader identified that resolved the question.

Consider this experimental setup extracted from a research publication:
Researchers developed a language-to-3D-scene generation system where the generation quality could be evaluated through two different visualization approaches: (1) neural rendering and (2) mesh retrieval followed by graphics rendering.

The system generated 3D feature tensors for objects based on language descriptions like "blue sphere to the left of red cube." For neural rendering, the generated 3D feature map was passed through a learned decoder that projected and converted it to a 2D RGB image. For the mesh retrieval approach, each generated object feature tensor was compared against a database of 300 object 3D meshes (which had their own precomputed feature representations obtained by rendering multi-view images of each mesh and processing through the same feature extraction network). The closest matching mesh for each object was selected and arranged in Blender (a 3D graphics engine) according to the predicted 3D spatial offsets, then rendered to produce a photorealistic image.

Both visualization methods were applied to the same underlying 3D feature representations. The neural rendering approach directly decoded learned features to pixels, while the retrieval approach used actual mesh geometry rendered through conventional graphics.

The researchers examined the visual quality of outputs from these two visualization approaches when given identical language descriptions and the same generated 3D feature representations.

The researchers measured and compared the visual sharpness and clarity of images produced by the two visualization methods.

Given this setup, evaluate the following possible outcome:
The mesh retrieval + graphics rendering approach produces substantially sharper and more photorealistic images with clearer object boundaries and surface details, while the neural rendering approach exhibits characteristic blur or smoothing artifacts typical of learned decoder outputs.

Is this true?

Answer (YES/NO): YES